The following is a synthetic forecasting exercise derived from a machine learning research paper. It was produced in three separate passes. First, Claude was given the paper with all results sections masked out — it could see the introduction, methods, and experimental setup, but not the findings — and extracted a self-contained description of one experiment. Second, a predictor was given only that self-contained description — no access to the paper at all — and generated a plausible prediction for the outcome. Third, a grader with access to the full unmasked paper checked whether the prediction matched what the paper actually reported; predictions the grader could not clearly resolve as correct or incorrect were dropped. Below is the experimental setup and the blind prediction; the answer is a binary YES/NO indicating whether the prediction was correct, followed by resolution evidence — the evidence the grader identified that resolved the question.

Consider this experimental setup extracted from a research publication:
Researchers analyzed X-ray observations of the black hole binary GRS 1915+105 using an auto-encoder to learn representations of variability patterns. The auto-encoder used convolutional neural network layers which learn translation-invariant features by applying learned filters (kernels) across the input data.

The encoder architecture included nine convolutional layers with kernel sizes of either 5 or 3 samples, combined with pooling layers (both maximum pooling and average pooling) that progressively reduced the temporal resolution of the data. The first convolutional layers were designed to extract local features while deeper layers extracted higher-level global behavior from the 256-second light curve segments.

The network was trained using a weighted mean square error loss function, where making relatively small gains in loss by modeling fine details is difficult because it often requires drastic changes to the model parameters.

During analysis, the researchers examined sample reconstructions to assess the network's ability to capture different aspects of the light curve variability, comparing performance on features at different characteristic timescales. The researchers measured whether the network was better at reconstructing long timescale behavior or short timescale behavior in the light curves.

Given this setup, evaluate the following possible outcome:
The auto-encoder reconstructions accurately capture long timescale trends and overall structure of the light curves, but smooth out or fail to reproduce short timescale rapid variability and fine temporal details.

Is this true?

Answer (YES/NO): YES